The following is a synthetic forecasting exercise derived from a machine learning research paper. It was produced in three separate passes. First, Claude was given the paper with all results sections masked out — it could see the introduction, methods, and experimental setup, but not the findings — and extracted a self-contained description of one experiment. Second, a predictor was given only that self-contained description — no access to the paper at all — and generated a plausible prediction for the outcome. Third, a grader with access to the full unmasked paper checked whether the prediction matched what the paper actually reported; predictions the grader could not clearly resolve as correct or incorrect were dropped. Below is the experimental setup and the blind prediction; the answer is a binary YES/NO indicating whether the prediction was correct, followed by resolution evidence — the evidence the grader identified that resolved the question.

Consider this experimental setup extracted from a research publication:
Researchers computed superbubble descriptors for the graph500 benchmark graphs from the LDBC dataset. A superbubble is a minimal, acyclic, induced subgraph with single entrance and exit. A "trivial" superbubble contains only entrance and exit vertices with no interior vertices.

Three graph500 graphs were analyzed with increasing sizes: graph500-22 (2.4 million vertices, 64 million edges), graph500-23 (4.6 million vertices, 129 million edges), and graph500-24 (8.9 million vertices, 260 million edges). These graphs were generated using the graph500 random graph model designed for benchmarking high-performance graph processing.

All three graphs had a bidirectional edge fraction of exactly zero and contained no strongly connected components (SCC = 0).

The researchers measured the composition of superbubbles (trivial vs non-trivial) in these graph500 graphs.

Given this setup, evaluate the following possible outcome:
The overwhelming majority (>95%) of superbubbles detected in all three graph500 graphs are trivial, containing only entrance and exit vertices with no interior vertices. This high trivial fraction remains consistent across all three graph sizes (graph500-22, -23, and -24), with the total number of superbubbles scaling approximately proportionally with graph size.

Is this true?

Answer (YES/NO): YES